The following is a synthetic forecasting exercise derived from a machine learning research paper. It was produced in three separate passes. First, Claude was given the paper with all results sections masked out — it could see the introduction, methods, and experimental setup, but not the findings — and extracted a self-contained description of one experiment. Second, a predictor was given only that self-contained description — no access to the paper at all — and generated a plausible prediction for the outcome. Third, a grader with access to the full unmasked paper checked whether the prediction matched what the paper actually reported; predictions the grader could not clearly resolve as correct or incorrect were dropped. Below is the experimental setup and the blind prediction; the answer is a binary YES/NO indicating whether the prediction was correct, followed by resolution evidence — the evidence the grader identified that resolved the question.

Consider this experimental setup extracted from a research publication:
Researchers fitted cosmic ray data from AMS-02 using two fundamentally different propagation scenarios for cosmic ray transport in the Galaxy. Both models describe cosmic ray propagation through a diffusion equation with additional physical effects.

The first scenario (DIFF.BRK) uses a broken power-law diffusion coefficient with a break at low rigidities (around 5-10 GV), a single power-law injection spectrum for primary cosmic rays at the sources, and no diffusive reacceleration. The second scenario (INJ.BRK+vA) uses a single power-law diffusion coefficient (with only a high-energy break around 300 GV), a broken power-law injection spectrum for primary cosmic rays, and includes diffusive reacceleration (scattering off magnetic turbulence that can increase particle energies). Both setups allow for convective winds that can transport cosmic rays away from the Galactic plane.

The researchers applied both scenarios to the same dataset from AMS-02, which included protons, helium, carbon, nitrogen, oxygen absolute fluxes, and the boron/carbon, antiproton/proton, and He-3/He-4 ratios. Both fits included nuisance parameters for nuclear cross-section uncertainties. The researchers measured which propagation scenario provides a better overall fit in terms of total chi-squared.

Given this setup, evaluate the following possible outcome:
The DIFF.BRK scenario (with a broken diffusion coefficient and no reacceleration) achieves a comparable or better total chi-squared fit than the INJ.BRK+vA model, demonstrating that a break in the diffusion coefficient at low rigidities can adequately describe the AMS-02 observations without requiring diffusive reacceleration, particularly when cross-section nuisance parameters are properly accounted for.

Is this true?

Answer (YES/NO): NO